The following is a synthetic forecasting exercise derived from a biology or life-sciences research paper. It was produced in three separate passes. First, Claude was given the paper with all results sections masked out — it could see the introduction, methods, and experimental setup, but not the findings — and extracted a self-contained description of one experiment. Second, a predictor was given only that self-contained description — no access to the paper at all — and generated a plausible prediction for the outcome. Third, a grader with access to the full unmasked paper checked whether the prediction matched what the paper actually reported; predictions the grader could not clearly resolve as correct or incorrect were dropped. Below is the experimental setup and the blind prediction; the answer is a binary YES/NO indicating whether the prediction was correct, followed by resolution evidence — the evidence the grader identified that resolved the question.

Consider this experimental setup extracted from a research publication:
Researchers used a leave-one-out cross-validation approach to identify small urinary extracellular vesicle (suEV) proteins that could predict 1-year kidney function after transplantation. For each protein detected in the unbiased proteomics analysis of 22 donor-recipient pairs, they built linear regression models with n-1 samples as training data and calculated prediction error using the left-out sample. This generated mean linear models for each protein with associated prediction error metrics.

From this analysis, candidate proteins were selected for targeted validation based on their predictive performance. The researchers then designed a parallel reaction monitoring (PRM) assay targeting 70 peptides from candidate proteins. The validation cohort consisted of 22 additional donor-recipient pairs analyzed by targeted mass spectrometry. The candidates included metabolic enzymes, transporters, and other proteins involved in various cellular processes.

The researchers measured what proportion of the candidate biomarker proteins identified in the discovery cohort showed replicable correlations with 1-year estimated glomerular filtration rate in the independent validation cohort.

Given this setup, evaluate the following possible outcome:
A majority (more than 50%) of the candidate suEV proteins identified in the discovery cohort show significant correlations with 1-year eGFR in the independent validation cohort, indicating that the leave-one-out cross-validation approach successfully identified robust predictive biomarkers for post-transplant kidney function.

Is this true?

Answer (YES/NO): NO